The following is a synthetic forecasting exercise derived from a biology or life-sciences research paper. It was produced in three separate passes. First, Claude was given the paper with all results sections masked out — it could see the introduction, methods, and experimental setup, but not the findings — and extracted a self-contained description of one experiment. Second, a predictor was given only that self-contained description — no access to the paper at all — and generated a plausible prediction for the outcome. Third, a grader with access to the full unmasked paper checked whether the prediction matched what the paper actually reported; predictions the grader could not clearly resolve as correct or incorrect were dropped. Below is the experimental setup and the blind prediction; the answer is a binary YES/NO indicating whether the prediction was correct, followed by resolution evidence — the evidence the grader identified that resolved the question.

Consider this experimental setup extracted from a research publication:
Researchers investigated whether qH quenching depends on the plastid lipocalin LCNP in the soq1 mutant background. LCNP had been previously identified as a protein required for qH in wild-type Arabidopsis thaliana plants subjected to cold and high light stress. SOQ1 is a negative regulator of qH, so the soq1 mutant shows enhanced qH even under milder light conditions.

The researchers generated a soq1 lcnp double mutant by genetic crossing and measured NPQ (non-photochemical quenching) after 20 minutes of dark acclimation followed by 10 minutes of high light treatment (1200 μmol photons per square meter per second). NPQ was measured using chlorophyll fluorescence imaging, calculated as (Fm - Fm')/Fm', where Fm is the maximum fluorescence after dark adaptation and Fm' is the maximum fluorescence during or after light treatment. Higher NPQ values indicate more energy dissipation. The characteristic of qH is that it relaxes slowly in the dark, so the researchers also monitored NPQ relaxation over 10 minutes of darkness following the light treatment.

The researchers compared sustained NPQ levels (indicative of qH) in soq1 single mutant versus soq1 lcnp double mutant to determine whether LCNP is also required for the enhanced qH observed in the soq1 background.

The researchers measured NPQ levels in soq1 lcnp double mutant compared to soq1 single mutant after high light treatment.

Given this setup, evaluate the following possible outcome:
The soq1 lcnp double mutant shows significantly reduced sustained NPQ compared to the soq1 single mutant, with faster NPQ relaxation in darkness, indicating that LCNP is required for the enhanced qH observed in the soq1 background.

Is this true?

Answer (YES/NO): YES